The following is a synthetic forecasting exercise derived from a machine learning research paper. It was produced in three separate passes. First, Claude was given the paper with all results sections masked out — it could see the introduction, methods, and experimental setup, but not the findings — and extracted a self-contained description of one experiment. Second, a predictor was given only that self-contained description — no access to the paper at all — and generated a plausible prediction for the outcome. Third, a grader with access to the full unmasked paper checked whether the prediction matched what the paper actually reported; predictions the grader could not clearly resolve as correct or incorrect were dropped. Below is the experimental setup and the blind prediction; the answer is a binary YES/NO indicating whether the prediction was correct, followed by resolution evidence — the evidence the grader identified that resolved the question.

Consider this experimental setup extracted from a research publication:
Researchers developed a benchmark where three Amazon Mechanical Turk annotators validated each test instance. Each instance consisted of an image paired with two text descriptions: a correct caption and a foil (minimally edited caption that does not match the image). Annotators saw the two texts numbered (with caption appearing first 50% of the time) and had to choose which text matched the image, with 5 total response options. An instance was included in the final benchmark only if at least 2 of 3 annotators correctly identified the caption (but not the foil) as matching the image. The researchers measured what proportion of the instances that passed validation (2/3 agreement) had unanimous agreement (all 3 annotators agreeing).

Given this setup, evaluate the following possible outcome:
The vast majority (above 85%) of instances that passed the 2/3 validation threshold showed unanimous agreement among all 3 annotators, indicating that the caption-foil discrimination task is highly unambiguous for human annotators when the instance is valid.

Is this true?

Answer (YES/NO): NO